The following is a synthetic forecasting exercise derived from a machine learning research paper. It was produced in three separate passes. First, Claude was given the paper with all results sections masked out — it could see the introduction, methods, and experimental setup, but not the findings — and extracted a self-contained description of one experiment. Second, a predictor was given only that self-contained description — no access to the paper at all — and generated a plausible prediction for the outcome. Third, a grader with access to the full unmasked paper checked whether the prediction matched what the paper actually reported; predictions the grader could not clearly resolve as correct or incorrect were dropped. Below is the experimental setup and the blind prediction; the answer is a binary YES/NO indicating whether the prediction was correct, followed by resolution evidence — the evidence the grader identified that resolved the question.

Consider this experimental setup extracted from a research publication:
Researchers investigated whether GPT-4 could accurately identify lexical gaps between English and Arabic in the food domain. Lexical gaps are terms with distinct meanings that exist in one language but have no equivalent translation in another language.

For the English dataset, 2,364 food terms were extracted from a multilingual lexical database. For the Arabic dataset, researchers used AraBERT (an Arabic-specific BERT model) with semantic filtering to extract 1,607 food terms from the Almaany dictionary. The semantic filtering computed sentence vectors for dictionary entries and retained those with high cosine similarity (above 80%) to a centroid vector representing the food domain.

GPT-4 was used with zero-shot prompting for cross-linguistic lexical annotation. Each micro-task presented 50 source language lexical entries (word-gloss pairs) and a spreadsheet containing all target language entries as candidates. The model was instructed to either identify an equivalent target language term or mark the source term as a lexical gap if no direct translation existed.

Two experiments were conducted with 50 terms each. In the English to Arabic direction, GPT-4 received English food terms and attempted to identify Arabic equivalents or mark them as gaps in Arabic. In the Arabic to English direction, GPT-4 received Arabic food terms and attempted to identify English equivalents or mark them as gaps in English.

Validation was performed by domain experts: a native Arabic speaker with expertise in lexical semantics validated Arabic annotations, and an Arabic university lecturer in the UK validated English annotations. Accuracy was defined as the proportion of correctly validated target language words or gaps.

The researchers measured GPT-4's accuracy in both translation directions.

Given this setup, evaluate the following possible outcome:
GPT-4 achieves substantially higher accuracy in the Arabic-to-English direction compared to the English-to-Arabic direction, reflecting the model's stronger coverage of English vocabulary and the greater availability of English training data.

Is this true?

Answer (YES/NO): NO